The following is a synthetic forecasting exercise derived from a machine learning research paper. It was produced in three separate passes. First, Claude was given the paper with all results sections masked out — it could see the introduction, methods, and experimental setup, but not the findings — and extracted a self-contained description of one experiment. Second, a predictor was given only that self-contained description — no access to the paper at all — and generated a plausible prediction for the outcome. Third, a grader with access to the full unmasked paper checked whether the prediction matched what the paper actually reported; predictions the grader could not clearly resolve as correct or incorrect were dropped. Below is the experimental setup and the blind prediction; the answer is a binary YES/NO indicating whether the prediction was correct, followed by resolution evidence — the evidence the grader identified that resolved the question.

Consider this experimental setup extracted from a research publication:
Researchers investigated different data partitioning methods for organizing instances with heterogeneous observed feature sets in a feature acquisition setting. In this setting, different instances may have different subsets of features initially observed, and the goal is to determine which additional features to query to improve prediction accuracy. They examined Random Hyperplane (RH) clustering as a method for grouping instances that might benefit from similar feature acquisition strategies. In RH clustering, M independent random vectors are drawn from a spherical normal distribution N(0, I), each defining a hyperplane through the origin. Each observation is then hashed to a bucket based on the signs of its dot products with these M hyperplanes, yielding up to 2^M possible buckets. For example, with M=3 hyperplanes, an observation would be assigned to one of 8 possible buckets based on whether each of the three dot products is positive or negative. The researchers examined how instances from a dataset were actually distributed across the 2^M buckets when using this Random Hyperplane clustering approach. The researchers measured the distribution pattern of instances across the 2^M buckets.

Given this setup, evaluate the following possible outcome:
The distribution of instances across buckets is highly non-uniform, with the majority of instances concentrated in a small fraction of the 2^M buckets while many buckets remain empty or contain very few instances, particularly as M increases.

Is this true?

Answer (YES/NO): NO